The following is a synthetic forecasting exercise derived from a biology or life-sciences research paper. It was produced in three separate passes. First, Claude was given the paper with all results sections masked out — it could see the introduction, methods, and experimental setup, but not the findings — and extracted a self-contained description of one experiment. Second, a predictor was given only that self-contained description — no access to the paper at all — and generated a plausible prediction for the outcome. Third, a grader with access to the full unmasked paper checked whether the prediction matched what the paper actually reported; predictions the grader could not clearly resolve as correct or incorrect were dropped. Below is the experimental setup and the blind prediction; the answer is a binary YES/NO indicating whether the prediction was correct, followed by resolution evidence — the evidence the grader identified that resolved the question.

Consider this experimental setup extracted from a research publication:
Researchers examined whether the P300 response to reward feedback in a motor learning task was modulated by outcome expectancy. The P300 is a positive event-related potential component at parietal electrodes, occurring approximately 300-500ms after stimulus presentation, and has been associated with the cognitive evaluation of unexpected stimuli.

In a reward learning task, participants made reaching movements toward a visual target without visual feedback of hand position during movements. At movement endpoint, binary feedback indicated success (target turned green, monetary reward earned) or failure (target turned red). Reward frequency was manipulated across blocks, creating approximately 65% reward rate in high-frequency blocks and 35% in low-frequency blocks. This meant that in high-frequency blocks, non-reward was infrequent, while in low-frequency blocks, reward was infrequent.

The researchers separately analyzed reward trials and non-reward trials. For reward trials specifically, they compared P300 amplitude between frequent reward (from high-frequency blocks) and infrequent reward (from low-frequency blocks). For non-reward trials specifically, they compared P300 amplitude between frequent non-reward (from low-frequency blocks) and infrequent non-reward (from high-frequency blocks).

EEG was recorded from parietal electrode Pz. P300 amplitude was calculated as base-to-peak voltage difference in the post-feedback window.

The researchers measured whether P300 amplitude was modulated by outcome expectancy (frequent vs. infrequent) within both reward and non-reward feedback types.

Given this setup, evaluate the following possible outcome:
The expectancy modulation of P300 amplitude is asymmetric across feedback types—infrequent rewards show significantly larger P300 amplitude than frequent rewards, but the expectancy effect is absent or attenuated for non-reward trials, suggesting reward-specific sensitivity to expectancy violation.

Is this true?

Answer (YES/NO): NO